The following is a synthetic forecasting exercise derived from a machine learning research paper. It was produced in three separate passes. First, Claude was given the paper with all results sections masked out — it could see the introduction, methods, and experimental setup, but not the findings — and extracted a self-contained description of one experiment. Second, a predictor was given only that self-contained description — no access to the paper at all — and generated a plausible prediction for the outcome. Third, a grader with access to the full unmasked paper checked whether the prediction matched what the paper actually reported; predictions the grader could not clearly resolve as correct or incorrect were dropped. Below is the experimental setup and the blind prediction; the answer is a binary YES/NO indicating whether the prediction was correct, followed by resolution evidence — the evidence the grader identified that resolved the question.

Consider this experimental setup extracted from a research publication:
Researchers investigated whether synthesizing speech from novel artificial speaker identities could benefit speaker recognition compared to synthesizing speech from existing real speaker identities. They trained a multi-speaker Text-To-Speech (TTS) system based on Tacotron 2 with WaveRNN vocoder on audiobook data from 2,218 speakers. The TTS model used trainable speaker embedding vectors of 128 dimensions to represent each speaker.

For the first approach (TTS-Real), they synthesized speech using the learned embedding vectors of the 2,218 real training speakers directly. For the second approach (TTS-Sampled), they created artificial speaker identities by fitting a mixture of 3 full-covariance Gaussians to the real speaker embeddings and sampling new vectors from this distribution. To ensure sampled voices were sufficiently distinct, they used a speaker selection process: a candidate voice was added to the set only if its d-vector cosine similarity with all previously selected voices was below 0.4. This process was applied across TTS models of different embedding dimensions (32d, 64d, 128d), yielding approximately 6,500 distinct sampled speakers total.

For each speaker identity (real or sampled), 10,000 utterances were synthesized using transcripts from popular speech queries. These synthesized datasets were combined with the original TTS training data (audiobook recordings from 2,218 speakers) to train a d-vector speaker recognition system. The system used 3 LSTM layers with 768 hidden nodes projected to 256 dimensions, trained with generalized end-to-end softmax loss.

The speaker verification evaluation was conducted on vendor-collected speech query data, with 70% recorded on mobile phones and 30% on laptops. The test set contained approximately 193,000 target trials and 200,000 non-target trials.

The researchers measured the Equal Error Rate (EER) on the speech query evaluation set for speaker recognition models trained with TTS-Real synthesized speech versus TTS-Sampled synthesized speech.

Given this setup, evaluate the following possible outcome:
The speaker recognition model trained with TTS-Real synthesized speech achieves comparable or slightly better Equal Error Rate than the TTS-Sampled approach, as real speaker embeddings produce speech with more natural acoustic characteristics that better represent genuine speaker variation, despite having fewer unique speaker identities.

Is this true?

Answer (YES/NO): NO